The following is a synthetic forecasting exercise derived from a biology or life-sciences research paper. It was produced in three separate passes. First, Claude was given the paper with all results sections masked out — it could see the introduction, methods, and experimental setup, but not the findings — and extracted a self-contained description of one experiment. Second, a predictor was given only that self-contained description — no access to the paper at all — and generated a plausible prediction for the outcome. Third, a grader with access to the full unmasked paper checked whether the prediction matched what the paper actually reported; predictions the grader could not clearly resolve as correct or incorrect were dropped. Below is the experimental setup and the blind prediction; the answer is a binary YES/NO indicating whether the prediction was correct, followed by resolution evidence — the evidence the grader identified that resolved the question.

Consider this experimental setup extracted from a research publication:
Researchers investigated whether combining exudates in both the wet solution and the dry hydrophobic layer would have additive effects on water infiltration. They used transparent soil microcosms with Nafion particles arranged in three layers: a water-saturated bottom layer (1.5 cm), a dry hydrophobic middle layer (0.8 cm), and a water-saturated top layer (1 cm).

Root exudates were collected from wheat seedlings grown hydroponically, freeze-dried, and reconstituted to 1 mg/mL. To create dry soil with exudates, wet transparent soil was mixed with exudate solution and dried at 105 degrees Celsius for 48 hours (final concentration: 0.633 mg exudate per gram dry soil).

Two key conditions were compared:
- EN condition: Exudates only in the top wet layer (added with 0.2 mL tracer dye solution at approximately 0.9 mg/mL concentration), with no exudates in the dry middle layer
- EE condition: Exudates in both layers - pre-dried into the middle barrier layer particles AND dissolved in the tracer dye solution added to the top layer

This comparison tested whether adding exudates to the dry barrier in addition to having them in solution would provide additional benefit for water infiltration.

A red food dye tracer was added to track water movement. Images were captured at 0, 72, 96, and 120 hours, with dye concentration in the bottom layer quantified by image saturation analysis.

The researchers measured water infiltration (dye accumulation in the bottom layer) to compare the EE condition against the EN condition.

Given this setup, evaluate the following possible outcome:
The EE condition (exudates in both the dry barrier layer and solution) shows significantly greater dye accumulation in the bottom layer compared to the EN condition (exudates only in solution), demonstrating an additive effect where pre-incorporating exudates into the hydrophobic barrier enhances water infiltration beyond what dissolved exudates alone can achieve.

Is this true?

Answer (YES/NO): NO